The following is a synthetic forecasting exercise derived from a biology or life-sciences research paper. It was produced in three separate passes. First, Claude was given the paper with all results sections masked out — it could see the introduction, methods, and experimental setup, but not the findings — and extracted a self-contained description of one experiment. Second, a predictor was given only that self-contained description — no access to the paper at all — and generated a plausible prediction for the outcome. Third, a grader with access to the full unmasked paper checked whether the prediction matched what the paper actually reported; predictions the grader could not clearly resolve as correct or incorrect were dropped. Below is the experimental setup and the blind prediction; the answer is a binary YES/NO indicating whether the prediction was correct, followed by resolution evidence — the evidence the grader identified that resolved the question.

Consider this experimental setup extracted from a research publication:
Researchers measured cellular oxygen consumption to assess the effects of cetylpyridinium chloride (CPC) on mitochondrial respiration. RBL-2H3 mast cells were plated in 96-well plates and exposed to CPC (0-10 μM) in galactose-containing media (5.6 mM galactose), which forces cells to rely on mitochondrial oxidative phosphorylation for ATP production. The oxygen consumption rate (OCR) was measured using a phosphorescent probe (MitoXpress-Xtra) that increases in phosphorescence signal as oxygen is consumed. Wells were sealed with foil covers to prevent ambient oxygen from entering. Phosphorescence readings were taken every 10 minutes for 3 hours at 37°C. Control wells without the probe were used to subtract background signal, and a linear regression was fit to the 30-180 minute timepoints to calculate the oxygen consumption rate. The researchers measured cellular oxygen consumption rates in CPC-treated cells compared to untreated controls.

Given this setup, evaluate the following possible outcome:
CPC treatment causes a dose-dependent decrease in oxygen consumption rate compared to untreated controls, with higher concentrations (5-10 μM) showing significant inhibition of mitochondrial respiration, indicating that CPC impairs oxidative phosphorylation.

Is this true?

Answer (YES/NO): YES